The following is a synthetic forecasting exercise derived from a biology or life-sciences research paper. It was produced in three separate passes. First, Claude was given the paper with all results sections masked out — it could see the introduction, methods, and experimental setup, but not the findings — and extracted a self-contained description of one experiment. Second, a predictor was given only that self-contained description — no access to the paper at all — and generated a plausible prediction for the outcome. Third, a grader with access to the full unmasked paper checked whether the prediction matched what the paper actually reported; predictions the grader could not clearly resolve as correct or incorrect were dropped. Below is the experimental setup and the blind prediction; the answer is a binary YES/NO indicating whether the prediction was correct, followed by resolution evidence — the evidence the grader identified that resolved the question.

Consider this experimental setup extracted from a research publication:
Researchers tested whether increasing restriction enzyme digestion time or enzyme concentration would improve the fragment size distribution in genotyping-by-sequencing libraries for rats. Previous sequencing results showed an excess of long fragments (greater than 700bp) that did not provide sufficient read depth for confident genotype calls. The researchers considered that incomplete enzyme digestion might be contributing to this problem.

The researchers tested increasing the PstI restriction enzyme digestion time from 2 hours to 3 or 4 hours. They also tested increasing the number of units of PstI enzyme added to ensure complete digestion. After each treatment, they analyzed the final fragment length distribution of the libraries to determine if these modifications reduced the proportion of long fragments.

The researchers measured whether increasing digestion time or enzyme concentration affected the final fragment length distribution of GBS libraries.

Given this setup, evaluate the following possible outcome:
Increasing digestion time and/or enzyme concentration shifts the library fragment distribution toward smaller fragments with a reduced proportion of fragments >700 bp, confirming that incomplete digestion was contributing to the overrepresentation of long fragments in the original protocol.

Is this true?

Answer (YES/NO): NO